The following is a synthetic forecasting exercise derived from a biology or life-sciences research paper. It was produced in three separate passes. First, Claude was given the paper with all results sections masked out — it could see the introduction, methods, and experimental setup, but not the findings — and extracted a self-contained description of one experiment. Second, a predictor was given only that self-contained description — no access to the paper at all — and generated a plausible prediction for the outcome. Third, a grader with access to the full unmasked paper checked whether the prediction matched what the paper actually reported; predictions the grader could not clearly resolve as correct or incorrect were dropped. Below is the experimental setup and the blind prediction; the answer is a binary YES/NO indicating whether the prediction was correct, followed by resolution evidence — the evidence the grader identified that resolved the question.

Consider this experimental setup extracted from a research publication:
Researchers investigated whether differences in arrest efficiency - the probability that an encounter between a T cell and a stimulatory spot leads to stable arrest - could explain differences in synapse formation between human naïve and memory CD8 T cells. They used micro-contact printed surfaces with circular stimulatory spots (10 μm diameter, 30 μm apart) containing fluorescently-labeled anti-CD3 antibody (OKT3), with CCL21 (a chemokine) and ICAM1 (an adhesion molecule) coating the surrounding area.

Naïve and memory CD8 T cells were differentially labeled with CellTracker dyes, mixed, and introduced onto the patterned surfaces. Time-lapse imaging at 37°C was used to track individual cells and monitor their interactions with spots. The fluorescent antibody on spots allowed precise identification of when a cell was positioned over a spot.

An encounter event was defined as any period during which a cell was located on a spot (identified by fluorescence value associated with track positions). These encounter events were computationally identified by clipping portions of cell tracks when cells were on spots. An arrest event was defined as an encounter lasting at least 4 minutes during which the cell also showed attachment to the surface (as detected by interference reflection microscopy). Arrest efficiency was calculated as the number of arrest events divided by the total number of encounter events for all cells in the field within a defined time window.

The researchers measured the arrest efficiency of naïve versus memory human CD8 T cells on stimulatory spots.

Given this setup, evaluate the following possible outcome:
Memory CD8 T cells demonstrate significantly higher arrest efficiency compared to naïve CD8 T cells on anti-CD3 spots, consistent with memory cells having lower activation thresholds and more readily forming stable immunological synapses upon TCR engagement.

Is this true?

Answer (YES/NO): YES